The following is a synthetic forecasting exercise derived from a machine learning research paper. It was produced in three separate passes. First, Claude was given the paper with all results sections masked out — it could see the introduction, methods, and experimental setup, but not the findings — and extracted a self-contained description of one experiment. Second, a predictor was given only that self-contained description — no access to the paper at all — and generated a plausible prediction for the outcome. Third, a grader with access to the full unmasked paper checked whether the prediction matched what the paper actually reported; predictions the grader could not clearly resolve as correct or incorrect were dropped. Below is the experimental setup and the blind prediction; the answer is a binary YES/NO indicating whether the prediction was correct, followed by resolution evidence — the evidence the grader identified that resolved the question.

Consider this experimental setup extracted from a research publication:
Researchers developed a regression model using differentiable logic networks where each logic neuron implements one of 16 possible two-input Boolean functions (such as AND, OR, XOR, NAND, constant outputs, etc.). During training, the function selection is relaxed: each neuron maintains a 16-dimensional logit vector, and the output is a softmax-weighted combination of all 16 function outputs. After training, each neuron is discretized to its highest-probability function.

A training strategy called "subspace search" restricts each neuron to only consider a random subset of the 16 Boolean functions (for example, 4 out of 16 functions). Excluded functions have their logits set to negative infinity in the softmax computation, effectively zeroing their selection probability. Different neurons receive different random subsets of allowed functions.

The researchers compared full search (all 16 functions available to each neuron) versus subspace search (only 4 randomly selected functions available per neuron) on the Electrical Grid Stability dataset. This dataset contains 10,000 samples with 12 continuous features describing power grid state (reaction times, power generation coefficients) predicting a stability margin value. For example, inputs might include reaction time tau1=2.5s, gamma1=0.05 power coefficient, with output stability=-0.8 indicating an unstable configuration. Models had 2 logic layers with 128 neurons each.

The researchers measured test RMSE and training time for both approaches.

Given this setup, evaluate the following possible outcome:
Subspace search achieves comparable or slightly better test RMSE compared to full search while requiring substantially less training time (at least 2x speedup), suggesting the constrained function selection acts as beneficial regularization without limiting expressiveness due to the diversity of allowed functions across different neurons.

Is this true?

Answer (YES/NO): NO